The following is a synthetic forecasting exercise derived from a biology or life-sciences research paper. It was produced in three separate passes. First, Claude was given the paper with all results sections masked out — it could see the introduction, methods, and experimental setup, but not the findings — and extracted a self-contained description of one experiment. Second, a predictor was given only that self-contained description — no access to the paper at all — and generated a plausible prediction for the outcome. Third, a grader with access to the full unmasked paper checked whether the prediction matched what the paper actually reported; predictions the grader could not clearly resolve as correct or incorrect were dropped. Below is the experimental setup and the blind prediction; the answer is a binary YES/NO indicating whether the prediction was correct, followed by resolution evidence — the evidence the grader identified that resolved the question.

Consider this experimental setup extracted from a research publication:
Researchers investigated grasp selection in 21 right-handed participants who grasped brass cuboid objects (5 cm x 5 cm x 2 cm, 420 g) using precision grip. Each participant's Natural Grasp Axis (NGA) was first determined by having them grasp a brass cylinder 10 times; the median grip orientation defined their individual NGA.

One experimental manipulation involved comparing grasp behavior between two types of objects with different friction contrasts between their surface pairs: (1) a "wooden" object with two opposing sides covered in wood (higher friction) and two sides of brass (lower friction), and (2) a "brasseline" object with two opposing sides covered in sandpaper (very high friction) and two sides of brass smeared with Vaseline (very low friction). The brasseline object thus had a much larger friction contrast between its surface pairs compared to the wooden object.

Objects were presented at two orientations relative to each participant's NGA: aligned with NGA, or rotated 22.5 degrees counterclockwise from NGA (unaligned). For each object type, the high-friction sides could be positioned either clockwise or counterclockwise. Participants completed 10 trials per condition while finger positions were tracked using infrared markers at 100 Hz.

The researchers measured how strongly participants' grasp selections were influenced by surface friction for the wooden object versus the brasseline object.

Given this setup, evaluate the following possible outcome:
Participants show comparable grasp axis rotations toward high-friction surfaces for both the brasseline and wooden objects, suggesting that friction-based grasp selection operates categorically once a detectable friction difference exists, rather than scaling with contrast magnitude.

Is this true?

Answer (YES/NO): NO